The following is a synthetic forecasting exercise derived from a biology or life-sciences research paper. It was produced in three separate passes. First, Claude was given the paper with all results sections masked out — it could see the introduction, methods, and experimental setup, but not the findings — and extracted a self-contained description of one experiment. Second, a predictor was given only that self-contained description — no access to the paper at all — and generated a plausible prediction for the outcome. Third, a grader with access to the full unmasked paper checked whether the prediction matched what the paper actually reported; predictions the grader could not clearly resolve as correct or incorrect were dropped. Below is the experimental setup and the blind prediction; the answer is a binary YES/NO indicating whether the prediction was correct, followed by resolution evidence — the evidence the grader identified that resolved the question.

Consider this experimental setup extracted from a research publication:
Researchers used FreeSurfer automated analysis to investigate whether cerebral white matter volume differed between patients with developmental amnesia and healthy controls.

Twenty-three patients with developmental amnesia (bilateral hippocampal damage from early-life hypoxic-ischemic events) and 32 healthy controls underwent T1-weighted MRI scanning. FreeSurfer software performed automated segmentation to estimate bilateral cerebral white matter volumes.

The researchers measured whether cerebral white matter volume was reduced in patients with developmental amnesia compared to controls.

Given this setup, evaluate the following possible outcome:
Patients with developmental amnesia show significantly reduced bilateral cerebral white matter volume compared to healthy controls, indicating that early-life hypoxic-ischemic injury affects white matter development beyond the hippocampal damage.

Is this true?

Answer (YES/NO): YES